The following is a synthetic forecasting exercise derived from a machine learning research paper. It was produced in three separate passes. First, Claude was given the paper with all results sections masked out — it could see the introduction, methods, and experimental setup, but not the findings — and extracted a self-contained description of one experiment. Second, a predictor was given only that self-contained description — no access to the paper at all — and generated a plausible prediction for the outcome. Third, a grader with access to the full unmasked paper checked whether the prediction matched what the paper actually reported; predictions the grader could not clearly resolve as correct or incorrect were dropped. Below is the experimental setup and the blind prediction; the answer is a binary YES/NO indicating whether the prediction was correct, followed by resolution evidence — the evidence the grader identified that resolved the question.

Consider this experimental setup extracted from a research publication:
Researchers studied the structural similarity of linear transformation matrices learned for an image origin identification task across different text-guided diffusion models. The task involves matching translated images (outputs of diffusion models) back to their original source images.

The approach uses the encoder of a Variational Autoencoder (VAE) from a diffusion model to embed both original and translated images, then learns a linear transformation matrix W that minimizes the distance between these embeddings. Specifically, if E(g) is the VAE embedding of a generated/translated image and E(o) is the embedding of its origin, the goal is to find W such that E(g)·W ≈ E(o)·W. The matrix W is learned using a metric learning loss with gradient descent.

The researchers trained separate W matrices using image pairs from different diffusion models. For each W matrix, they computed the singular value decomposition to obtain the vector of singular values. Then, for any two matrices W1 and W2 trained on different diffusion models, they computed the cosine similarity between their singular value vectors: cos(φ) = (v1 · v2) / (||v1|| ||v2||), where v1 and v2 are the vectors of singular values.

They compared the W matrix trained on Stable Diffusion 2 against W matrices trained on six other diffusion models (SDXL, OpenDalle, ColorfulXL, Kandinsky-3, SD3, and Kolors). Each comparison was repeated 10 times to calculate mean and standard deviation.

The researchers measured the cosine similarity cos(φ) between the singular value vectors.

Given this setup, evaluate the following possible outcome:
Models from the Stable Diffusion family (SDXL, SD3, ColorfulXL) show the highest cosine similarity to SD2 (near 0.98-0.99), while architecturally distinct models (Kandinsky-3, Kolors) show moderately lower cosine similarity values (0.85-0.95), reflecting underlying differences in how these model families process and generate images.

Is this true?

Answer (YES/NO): NO